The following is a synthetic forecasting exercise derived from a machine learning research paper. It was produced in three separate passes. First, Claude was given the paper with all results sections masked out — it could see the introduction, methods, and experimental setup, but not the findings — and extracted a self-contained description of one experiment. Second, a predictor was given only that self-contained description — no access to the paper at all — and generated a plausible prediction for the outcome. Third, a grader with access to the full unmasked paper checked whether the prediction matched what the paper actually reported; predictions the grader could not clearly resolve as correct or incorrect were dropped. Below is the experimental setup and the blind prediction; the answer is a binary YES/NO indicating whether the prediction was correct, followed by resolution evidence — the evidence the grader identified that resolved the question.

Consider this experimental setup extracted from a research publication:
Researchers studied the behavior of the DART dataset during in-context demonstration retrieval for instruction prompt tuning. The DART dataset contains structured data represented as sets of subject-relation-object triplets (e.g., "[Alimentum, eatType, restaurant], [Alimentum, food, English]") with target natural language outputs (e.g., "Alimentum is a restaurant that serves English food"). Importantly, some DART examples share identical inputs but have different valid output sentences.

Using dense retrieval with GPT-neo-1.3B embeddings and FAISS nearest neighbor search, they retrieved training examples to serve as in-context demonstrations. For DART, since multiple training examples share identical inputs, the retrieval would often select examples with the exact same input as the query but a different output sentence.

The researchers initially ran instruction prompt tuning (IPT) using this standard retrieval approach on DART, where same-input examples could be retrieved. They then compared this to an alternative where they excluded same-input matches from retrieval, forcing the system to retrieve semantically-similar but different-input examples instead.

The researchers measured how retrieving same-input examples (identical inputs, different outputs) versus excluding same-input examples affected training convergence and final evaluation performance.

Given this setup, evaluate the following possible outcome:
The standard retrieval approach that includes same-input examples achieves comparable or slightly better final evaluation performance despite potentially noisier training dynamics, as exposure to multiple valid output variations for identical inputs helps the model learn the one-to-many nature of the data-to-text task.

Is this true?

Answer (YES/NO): NO